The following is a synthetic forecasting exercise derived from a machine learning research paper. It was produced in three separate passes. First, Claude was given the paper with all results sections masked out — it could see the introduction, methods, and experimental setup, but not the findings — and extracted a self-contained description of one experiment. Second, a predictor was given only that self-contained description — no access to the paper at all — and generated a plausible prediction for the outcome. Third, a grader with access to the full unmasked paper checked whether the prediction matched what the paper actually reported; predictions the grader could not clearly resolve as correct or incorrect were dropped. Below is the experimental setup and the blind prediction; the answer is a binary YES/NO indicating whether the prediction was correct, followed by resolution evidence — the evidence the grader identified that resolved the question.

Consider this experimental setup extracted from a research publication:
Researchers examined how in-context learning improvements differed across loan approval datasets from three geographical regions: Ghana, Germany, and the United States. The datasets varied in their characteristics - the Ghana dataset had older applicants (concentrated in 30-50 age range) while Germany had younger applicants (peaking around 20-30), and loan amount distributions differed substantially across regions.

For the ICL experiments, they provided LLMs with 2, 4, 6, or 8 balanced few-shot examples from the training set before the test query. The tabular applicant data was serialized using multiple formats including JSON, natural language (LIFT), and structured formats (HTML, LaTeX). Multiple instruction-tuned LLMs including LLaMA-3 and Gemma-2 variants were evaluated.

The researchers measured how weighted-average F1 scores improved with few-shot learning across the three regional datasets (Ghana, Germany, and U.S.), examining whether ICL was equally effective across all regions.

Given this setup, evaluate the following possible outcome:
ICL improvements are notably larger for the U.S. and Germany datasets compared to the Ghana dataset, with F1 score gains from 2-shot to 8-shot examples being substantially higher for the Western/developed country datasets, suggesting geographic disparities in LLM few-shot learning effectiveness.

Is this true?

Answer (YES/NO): NO